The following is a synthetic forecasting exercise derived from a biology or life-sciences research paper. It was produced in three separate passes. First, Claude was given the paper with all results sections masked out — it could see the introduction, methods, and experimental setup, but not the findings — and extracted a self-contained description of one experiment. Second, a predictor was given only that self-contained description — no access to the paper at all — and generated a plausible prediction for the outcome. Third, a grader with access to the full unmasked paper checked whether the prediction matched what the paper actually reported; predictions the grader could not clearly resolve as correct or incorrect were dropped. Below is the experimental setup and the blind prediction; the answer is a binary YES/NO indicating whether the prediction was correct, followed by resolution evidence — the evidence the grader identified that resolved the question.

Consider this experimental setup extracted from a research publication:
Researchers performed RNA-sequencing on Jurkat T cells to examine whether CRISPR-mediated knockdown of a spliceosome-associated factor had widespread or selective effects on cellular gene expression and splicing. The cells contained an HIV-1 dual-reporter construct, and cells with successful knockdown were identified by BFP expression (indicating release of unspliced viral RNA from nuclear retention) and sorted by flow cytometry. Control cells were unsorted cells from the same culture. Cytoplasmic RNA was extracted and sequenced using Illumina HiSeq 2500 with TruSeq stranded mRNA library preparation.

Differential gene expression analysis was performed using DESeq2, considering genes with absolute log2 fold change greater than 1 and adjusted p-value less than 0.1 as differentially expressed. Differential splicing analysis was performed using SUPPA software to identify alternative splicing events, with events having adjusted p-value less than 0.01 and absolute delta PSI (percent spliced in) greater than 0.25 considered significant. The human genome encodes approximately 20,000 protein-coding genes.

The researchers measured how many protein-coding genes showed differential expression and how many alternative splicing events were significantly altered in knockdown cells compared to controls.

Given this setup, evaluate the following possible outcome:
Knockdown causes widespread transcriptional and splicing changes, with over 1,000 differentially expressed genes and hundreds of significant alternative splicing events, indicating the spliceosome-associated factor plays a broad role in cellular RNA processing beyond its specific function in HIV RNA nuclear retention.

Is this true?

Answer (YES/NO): YES